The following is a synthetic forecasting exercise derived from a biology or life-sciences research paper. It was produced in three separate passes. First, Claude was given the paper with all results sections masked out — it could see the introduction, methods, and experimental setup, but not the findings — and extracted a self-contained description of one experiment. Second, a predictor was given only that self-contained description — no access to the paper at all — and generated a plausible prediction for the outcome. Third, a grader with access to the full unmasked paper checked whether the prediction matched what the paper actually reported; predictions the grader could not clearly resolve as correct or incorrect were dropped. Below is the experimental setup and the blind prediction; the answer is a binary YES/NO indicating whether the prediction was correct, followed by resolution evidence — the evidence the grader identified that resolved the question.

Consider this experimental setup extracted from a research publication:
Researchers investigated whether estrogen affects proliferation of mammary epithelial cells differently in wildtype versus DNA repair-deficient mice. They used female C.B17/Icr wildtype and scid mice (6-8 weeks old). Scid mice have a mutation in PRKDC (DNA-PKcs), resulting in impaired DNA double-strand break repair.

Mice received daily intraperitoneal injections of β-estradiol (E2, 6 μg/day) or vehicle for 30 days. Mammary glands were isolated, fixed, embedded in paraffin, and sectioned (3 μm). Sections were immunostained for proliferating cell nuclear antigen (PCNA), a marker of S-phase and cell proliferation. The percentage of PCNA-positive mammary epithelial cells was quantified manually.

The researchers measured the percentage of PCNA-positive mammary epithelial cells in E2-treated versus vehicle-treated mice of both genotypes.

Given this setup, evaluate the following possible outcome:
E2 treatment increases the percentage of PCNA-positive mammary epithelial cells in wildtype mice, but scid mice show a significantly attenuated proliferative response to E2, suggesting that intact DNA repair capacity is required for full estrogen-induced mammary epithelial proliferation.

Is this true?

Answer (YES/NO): NO